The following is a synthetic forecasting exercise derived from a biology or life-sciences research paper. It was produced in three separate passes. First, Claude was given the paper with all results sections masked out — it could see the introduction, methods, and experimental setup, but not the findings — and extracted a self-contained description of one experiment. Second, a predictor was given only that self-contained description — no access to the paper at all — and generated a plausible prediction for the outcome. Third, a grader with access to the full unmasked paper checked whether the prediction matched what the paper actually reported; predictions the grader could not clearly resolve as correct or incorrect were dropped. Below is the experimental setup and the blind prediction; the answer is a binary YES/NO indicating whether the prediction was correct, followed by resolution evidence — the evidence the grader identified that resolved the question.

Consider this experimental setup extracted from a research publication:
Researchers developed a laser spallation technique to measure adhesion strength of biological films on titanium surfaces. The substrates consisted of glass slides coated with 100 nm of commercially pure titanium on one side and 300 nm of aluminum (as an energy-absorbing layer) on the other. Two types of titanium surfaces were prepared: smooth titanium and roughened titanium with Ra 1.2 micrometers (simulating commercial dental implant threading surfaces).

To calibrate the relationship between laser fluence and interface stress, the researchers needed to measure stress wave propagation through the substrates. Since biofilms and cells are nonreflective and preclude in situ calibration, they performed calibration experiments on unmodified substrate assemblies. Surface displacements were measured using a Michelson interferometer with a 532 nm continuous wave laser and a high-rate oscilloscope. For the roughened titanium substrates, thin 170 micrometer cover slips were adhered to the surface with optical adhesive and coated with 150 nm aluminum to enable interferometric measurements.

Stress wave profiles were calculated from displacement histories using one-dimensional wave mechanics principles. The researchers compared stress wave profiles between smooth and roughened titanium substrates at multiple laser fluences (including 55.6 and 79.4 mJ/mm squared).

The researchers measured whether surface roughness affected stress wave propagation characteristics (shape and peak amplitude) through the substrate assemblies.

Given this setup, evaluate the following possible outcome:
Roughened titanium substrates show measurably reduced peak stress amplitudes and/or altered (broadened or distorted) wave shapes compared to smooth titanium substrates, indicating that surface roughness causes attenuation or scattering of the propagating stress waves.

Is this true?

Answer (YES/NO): NO